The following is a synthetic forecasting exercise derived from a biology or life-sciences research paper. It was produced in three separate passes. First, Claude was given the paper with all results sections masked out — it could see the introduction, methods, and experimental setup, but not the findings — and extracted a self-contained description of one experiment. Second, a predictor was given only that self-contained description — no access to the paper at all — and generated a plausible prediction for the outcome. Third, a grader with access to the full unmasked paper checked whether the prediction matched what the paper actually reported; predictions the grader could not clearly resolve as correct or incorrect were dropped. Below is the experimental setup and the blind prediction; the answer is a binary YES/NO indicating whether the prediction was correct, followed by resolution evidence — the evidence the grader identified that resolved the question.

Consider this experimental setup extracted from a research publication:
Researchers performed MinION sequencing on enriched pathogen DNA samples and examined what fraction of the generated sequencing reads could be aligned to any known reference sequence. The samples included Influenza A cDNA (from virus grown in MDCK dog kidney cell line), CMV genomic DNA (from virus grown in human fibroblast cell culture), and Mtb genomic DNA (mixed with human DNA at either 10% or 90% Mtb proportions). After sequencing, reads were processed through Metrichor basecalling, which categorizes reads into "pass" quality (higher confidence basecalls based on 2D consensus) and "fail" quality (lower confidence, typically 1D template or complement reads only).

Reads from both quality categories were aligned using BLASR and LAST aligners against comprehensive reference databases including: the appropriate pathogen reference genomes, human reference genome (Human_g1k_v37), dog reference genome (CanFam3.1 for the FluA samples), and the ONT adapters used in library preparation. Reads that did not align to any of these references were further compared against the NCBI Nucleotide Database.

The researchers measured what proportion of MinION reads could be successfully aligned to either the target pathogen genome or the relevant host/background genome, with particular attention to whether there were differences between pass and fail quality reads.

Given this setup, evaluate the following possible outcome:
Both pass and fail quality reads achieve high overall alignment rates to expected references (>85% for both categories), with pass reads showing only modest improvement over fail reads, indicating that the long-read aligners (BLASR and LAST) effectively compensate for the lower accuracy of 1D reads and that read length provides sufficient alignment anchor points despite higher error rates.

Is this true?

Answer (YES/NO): NO